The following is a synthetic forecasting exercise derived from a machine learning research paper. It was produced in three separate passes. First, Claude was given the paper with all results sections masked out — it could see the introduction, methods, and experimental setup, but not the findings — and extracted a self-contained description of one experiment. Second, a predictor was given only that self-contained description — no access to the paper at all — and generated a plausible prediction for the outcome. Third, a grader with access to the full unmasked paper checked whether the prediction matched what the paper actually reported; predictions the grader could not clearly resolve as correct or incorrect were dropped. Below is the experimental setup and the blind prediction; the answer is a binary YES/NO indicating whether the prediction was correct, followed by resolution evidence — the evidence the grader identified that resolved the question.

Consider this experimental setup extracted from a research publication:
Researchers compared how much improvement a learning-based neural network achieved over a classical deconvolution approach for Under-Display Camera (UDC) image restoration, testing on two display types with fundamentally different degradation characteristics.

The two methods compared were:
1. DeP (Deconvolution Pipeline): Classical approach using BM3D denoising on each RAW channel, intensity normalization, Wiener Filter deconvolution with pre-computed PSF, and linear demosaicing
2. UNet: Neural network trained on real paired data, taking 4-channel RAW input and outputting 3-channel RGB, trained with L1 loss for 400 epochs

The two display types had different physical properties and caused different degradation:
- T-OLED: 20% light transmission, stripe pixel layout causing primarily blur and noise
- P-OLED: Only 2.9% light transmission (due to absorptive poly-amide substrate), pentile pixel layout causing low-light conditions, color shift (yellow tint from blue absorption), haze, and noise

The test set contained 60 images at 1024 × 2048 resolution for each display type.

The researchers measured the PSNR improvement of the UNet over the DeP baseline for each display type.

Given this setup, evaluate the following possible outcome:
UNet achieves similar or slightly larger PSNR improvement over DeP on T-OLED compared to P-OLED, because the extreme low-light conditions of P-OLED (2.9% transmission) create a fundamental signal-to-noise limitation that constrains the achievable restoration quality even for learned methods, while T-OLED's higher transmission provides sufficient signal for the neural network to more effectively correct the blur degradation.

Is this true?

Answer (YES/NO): NO